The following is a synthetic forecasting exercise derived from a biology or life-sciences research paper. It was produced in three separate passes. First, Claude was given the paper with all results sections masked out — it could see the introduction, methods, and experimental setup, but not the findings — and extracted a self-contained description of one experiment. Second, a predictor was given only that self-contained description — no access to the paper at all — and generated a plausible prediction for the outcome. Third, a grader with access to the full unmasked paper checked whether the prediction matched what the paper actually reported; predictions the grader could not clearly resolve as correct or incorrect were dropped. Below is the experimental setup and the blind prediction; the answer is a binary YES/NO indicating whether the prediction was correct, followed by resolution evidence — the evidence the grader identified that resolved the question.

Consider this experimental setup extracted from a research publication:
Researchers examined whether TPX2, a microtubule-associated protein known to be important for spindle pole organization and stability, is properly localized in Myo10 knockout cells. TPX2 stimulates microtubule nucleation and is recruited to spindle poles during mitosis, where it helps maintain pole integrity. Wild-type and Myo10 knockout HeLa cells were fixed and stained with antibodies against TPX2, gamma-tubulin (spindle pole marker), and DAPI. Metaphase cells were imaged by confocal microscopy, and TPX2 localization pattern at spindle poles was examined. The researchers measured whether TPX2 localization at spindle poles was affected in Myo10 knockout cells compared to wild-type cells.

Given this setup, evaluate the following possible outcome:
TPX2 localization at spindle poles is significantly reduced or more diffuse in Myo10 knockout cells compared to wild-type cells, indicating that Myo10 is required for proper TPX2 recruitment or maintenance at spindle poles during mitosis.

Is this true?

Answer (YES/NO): NO